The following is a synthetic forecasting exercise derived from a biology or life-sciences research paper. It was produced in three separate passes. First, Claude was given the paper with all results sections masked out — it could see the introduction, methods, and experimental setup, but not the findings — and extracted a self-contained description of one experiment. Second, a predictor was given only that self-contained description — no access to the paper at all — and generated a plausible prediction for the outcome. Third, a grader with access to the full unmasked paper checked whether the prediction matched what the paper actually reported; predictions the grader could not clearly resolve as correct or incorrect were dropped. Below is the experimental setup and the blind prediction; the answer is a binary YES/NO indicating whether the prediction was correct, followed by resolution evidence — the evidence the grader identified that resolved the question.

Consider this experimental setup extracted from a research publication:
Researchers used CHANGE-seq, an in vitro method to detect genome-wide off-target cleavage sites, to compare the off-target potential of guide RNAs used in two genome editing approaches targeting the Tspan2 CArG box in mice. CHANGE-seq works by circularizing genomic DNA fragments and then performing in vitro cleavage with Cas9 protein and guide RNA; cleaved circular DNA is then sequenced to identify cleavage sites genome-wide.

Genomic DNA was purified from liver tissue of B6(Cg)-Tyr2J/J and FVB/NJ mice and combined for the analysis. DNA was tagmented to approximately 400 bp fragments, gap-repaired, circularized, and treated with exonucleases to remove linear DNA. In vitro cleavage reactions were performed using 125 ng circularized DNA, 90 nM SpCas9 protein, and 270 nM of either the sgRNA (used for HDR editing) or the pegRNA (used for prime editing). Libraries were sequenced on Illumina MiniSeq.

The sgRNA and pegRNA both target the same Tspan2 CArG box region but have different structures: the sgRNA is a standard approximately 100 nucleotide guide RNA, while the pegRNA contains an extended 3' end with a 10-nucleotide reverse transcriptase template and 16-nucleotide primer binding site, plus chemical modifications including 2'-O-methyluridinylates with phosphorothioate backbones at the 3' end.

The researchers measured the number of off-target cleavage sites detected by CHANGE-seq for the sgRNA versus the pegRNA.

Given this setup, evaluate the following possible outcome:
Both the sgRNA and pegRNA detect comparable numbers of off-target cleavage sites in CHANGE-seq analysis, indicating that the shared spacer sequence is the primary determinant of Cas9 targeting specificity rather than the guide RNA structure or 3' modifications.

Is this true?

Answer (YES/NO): NO